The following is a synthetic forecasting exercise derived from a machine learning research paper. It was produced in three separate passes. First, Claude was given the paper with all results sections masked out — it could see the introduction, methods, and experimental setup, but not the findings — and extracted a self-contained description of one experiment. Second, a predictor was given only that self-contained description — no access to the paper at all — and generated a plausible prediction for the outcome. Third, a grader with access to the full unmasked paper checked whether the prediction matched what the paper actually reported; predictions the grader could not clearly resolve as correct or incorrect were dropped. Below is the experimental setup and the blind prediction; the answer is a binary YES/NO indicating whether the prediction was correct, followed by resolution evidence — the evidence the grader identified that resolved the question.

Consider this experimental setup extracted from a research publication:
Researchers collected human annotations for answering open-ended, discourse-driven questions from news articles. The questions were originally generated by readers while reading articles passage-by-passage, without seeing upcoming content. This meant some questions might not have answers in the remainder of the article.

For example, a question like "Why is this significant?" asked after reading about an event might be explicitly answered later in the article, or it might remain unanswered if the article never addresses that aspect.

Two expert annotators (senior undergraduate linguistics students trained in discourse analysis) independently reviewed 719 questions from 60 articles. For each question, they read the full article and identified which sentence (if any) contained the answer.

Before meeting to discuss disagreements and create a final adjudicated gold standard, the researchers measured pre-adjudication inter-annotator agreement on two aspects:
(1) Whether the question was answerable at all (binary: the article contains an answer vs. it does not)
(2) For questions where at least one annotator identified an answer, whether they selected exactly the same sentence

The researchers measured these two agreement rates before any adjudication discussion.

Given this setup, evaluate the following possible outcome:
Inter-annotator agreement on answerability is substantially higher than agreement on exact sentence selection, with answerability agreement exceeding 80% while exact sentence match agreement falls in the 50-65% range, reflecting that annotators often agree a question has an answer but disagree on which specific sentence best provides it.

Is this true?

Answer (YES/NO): NO